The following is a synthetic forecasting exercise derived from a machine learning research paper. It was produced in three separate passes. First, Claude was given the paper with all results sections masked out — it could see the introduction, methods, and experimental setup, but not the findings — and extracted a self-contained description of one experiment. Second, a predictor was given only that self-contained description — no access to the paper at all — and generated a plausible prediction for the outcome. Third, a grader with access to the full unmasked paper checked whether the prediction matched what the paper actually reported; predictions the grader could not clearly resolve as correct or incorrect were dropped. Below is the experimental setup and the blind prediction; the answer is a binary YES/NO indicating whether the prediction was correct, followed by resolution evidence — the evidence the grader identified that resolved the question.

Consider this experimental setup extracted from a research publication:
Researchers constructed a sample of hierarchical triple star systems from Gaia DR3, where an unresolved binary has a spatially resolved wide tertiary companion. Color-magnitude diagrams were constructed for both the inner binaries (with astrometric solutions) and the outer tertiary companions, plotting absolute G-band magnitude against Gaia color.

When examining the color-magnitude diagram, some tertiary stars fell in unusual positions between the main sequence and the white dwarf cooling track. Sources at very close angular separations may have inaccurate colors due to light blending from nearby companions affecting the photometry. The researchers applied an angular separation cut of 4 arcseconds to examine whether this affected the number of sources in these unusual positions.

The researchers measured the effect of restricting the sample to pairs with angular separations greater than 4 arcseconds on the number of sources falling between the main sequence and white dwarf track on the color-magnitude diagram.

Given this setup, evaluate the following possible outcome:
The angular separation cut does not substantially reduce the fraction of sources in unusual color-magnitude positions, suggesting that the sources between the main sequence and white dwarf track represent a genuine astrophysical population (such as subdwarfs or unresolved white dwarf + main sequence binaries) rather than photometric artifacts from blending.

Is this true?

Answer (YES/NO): NO